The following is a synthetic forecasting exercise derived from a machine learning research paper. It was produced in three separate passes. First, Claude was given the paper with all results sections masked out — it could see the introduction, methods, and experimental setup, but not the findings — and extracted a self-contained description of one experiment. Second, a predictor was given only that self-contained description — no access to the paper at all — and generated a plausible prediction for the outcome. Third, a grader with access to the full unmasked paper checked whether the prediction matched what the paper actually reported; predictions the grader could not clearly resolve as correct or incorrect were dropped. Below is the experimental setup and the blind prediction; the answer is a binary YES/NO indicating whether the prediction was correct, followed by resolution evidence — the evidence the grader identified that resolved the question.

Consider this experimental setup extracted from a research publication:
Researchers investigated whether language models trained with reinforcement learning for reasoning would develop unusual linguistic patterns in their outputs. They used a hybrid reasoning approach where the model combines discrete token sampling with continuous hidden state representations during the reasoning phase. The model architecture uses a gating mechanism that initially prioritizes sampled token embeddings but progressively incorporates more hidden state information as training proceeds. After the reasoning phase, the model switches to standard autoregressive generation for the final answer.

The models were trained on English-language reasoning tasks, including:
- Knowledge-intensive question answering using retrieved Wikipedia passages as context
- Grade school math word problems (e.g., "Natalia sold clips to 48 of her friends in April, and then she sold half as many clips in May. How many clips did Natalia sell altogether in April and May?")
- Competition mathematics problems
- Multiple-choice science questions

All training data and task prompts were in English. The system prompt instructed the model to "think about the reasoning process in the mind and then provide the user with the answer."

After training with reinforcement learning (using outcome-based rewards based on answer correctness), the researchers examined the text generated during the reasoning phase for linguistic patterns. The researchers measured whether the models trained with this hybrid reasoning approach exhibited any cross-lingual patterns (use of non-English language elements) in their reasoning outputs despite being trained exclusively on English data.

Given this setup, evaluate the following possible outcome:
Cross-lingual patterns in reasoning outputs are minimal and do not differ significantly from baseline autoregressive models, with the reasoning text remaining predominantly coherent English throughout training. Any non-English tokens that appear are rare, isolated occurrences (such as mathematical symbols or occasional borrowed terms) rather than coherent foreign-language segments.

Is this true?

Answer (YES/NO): NO